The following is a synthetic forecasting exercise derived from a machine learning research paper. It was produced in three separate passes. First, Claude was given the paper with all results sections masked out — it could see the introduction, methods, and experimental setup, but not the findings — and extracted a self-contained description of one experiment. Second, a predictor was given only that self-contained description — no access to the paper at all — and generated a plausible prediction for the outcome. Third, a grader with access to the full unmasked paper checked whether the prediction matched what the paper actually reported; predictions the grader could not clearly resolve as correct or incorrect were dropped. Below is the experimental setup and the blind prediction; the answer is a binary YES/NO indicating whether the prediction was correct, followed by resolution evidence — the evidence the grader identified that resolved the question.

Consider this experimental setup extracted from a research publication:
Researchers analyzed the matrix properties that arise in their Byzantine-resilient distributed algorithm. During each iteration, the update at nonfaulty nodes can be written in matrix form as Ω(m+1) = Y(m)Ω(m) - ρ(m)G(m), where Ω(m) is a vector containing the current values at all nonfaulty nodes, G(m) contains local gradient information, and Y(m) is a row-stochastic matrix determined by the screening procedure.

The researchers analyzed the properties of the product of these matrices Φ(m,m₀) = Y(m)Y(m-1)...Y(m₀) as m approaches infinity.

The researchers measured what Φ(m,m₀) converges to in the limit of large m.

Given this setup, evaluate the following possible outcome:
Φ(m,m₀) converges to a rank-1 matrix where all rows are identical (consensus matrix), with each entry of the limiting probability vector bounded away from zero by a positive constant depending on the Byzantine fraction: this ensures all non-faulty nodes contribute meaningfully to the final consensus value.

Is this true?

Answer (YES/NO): NO